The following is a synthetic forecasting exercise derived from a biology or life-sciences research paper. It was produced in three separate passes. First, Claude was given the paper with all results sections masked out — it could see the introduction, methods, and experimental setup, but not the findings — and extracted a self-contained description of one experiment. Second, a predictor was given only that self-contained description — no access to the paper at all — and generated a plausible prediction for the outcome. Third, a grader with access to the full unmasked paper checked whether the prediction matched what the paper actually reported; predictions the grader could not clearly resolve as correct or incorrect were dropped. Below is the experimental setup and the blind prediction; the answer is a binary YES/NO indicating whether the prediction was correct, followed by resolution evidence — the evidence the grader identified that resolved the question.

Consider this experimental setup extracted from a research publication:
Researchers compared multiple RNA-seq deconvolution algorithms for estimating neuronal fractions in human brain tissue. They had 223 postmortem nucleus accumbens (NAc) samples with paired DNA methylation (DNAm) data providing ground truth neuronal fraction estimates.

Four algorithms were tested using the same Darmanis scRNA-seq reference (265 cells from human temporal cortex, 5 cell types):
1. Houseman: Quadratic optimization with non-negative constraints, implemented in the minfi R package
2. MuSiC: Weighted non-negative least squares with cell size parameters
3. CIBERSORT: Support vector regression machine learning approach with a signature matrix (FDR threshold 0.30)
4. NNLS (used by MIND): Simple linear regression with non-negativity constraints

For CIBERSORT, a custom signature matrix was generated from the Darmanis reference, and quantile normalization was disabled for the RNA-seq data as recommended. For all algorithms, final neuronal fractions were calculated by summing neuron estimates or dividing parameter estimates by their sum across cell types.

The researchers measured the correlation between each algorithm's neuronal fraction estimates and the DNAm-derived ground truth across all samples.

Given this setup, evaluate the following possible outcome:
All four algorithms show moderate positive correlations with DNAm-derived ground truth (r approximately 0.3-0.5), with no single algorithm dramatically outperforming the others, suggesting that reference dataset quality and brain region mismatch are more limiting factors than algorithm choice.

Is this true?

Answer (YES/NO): NO